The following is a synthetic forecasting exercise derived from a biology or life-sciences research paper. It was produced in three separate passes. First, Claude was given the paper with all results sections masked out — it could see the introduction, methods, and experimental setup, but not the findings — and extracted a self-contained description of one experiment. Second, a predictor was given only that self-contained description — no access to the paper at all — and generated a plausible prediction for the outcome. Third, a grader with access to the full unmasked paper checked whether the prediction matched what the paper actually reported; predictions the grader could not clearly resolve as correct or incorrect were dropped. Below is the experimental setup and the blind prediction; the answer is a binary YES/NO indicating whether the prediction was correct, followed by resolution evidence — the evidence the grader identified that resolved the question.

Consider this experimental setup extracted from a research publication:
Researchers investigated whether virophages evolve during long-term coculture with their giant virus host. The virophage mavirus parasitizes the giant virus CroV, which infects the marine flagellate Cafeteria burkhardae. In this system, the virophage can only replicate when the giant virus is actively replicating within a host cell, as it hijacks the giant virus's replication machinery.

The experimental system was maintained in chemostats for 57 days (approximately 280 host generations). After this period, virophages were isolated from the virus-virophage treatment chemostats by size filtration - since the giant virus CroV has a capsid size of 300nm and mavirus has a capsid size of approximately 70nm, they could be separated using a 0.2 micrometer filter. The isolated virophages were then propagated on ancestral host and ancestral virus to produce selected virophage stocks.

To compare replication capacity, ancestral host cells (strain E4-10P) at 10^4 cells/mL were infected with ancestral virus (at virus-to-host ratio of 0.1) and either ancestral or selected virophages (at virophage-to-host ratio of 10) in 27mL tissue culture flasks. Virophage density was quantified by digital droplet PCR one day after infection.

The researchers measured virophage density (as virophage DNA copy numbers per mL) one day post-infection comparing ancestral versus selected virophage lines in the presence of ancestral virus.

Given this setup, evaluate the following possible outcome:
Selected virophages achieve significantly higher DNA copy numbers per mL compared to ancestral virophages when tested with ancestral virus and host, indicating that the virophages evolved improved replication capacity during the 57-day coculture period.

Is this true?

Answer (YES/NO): YES